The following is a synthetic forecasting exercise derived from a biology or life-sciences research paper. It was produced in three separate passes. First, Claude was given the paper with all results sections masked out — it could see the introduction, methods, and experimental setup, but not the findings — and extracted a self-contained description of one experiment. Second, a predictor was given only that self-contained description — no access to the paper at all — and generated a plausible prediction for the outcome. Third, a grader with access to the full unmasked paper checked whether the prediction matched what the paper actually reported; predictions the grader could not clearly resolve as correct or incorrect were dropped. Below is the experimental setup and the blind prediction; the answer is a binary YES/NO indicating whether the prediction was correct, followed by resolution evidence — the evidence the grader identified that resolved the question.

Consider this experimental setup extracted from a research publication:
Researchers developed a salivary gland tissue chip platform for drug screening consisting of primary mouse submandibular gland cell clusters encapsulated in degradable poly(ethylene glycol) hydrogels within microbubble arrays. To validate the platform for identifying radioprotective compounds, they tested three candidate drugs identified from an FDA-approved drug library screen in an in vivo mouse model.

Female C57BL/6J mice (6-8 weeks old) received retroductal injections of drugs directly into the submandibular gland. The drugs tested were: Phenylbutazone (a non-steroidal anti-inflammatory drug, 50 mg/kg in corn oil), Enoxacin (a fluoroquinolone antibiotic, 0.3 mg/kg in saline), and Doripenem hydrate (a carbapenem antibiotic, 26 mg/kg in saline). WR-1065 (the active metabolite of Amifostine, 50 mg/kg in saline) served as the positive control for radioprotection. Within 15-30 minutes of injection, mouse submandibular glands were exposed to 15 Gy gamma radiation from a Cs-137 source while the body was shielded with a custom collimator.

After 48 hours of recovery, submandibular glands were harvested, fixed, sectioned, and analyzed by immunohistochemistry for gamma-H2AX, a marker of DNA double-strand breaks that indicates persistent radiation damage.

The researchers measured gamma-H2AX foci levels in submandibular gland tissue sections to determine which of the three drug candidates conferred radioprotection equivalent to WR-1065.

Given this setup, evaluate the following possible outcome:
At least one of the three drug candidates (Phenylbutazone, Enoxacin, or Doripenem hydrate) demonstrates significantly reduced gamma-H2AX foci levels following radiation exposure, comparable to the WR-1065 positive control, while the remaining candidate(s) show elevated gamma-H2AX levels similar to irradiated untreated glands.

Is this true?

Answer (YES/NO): YES